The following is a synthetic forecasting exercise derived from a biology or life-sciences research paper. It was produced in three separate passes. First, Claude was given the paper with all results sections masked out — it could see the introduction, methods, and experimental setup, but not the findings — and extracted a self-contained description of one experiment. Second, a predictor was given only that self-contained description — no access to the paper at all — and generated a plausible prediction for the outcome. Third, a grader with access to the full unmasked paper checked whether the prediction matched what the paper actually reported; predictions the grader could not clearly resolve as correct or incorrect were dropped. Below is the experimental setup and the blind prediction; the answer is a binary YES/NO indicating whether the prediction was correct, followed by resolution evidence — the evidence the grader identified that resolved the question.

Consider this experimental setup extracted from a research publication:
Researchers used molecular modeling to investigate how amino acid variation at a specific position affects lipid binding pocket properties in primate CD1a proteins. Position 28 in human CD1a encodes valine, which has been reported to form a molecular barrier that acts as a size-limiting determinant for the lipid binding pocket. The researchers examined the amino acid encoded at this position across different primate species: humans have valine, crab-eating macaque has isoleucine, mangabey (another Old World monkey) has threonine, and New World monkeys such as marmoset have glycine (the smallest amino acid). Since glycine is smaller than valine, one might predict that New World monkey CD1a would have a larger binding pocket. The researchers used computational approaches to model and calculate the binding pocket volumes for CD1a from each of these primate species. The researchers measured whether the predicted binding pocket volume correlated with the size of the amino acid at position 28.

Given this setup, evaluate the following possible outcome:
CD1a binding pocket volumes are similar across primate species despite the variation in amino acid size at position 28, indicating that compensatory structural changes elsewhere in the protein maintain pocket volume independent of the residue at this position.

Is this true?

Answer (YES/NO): NO